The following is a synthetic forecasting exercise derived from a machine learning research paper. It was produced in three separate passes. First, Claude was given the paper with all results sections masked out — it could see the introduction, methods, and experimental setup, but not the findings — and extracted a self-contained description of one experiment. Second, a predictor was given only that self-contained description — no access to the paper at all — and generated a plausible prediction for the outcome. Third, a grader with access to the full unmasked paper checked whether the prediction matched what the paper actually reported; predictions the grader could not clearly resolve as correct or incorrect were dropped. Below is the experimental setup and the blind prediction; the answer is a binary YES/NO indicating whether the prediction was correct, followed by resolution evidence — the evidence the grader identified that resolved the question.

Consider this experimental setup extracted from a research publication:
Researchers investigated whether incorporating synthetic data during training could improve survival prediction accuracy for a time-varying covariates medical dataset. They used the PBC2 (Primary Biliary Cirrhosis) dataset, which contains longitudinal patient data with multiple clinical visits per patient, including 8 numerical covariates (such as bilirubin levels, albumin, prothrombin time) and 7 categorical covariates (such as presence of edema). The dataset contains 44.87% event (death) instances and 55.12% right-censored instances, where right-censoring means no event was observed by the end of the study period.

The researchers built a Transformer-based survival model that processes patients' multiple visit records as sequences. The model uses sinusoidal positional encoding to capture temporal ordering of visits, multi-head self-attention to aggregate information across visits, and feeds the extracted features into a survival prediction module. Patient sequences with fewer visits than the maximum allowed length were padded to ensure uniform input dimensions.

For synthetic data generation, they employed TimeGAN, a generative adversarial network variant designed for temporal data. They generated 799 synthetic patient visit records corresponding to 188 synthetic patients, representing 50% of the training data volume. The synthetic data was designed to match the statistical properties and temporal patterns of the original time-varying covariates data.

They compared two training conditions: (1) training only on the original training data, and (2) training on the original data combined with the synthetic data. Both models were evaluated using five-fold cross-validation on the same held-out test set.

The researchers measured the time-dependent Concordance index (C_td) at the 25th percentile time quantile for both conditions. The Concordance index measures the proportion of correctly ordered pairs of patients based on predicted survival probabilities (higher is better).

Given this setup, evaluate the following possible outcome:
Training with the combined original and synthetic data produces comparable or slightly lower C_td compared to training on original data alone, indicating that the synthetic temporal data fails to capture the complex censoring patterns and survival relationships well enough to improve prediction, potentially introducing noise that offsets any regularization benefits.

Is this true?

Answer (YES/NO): NO